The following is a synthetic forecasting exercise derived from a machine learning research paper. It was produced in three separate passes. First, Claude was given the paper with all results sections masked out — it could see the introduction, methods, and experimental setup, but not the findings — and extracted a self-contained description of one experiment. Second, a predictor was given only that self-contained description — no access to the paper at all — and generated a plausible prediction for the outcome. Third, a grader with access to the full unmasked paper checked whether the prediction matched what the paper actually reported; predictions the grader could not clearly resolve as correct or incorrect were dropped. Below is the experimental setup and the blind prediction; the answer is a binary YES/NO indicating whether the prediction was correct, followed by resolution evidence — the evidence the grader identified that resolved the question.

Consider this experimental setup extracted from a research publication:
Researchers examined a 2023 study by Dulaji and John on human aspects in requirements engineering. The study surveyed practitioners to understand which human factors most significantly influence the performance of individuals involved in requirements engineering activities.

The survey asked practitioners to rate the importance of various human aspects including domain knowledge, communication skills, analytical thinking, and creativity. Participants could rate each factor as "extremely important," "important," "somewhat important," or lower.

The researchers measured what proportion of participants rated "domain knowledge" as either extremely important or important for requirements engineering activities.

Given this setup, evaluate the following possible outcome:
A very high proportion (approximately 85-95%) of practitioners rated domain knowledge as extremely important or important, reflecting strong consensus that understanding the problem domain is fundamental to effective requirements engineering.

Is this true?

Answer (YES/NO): YES